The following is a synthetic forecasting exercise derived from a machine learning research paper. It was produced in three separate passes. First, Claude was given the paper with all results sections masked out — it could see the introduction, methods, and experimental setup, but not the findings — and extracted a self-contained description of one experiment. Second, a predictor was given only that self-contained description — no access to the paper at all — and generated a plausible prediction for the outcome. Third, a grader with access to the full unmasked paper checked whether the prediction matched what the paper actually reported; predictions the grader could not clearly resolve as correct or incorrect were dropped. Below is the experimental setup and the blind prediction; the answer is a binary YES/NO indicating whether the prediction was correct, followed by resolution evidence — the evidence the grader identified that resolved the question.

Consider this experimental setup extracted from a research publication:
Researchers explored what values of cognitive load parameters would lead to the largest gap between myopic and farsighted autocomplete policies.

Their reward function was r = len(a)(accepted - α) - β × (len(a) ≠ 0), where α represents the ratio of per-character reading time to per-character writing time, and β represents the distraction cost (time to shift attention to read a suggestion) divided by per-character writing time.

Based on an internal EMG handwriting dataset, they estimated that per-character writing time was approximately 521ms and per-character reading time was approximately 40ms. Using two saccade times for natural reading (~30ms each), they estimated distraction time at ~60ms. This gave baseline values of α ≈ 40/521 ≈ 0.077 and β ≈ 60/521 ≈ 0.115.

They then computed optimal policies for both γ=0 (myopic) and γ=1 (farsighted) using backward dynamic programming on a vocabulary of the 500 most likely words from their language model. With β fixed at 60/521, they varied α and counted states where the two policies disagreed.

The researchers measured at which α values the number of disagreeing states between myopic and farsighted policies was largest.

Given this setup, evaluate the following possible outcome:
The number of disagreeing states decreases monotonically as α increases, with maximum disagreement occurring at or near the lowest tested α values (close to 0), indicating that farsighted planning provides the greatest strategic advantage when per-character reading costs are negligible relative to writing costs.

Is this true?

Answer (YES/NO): NO